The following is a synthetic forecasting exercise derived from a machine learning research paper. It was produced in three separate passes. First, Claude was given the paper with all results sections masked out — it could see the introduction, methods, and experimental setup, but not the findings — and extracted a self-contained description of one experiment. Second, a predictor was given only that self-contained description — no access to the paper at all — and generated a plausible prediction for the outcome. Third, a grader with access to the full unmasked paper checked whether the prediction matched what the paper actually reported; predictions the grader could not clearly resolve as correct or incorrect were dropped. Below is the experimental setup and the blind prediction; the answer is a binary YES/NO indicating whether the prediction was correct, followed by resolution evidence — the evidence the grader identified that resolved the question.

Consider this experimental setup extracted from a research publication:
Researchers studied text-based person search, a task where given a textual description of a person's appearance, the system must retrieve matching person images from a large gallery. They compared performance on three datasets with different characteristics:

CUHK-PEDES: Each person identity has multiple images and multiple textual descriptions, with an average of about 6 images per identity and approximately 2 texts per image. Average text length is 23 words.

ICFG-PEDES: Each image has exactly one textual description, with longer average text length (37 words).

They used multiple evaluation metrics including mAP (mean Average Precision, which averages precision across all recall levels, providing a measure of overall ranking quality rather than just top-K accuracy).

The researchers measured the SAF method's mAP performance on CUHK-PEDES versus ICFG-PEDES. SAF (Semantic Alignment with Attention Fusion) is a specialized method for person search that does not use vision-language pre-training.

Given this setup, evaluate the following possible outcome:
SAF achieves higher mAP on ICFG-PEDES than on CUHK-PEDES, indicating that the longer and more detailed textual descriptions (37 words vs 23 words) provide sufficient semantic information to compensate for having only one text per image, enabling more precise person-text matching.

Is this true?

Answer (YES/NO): NO